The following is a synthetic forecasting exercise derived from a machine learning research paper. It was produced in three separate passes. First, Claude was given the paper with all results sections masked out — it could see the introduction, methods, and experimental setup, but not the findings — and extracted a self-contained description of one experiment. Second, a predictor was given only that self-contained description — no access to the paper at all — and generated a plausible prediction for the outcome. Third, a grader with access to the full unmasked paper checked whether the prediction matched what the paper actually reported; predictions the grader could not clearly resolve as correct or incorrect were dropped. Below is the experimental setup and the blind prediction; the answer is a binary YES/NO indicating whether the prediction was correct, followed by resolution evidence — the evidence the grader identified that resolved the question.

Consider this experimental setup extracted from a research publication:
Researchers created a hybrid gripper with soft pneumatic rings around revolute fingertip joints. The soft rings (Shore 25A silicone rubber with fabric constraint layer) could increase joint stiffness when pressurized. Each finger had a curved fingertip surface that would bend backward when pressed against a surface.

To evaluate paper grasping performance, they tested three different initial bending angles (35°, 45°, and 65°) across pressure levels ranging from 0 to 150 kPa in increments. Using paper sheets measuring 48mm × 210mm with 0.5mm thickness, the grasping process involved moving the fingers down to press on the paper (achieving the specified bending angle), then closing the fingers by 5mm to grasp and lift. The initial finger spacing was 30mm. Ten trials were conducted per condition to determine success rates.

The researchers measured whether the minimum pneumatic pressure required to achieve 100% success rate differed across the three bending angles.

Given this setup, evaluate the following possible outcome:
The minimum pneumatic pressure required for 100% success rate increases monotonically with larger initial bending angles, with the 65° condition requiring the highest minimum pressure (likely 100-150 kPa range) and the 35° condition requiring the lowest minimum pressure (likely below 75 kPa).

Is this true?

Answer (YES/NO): NO